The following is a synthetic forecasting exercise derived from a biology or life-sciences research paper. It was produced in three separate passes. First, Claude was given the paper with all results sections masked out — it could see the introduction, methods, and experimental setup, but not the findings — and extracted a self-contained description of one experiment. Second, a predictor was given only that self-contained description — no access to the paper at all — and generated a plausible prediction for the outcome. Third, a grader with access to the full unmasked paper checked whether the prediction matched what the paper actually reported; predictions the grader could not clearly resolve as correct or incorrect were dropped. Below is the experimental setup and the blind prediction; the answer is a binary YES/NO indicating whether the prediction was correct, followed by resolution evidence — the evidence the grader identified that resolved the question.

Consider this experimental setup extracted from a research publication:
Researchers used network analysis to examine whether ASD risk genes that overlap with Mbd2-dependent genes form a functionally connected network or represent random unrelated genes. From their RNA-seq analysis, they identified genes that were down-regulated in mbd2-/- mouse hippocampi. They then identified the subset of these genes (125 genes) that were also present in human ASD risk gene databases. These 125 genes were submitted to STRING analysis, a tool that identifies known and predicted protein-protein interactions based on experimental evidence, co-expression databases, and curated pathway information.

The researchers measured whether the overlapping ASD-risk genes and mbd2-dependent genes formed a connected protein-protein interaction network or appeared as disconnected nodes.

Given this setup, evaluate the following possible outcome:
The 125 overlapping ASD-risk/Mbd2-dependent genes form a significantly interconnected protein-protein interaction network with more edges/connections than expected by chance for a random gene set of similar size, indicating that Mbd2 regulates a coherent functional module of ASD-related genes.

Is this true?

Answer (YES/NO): YES